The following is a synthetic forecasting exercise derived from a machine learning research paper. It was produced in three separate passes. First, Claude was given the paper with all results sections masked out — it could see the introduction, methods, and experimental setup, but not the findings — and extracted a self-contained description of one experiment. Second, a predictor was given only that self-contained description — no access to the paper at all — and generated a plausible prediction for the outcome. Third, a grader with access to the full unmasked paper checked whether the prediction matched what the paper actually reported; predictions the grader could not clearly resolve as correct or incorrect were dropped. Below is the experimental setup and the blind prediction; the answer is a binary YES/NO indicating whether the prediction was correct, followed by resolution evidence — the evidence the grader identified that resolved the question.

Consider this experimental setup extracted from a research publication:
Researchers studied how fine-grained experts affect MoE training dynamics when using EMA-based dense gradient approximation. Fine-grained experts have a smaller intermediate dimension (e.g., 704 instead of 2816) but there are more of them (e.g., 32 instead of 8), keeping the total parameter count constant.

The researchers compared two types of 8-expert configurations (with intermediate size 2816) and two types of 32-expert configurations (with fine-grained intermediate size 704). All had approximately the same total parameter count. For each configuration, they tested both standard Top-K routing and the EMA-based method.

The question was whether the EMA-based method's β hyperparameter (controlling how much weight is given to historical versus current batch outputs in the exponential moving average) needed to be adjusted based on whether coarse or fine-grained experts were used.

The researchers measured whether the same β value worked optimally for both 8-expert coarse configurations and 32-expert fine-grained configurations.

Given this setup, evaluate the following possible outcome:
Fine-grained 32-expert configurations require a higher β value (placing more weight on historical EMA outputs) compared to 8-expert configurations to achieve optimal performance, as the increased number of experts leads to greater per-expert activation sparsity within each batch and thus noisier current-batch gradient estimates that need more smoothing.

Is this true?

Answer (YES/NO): NO